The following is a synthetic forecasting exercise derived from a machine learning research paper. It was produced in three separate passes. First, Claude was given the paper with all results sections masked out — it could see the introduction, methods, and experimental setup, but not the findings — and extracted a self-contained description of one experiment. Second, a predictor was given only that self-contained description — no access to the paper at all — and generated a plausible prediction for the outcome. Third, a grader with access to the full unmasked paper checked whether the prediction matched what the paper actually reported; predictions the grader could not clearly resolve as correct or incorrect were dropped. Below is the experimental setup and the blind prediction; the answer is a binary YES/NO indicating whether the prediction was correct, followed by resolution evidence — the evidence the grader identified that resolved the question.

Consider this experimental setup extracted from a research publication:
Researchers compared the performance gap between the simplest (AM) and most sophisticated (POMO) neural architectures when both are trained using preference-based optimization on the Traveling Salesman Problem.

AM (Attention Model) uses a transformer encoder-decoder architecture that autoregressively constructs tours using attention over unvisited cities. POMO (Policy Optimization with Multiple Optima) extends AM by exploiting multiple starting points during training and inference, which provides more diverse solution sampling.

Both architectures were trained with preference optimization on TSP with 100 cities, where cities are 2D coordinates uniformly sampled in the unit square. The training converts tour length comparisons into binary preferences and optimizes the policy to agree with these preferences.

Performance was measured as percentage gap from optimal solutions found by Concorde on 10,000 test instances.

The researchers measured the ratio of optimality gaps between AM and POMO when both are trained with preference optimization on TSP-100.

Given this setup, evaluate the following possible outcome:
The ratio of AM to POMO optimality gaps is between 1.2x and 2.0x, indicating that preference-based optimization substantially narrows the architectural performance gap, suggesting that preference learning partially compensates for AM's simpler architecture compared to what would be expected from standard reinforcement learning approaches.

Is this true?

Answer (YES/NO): NO